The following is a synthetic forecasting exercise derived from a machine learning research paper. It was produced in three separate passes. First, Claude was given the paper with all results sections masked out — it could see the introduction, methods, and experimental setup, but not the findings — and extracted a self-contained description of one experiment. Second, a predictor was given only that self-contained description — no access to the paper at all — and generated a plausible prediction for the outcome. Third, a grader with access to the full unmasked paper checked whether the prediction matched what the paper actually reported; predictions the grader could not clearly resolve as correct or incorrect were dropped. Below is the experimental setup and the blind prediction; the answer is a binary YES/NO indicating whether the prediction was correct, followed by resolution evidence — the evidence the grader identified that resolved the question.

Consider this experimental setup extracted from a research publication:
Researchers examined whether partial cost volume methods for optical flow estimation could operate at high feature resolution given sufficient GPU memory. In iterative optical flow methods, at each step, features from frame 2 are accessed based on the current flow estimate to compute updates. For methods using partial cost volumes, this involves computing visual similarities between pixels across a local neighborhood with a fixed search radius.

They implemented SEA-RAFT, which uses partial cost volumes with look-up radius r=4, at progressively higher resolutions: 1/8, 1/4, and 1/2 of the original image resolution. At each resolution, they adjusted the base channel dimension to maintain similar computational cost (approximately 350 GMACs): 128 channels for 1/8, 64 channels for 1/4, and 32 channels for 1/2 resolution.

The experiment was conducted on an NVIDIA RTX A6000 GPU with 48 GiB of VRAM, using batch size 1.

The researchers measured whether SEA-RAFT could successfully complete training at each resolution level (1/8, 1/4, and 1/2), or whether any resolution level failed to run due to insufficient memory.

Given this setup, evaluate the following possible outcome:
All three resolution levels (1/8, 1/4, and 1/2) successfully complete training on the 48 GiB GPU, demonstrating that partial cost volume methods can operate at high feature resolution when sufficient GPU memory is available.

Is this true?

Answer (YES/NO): NO